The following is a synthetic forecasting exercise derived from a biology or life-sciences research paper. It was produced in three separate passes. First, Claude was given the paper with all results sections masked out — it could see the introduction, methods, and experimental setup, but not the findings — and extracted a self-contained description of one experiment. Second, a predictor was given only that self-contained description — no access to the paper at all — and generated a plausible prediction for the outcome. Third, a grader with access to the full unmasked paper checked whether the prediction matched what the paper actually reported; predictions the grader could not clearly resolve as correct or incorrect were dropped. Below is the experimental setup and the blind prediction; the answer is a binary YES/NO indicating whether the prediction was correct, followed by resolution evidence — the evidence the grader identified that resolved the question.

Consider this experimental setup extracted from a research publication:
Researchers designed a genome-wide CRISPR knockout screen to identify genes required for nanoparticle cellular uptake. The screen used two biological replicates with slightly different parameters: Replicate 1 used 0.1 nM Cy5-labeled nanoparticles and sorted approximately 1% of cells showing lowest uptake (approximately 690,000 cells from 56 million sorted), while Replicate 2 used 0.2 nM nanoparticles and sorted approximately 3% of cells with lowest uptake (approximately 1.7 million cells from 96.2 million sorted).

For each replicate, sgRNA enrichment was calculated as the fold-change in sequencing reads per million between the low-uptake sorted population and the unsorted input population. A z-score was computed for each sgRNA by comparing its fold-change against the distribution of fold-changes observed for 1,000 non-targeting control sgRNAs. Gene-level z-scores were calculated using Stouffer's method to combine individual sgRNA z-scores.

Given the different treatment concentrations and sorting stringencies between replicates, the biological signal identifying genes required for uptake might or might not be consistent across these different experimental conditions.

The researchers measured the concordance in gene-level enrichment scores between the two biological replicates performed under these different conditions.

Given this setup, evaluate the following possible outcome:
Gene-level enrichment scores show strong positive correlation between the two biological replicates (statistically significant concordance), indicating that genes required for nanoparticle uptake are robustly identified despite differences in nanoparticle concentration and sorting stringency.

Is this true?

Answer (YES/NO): NO